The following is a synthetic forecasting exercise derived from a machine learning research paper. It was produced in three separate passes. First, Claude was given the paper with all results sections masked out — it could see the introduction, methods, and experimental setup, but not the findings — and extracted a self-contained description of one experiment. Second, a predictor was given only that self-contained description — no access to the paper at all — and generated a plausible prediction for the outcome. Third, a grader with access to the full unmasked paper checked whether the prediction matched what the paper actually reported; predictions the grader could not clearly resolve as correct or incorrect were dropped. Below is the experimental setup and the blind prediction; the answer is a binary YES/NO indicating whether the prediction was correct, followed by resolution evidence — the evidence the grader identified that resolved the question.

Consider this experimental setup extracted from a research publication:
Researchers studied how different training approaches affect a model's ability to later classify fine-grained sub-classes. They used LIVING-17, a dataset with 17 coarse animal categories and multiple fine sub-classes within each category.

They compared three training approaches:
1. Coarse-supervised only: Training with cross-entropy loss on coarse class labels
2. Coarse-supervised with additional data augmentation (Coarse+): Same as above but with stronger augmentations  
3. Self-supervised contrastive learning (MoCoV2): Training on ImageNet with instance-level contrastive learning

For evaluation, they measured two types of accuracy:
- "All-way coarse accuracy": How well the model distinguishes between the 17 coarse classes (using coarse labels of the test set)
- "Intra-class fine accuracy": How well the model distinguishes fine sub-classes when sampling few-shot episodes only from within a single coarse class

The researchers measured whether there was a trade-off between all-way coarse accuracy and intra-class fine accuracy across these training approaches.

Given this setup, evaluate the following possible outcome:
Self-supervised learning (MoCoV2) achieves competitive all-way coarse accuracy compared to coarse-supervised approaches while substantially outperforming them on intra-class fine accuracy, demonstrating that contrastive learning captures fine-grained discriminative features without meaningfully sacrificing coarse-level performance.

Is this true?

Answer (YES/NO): NO